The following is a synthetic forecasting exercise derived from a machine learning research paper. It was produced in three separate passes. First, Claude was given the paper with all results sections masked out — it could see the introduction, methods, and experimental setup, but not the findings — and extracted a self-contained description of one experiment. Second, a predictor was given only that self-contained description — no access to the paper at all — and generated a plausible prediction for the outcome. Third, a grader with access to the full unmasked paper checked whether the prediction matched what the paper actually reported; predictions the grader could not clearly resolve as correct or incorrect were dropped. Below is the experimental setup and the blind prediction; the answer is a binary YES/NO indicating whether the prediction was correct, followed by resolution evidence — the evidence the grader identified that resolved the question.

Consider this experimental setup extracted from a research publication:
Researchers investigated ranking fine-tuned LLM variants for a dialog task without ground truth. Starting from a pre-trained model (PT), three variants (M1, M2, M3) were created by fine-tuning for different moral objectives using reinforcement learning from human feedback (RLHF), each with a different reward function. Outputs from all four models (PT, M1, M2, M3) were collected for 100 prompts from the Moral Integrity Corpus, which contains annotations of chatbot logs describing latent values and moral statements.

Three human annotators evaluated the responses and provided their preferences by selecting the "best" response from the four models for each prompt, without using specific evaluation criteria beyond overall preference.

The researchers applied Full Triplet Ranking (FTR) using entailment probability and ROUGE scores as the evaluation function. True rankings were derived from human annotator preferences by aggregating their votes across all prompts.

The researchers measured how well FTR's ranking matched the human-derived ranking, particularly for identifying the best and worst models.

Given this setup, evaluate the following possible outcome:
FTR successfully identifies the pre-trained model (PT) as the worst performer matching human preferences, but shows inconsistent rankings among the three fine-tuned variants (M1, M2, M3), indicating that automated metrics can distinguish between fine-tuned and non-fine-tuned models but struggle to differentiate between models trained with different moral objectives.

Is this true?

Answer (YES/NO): NO